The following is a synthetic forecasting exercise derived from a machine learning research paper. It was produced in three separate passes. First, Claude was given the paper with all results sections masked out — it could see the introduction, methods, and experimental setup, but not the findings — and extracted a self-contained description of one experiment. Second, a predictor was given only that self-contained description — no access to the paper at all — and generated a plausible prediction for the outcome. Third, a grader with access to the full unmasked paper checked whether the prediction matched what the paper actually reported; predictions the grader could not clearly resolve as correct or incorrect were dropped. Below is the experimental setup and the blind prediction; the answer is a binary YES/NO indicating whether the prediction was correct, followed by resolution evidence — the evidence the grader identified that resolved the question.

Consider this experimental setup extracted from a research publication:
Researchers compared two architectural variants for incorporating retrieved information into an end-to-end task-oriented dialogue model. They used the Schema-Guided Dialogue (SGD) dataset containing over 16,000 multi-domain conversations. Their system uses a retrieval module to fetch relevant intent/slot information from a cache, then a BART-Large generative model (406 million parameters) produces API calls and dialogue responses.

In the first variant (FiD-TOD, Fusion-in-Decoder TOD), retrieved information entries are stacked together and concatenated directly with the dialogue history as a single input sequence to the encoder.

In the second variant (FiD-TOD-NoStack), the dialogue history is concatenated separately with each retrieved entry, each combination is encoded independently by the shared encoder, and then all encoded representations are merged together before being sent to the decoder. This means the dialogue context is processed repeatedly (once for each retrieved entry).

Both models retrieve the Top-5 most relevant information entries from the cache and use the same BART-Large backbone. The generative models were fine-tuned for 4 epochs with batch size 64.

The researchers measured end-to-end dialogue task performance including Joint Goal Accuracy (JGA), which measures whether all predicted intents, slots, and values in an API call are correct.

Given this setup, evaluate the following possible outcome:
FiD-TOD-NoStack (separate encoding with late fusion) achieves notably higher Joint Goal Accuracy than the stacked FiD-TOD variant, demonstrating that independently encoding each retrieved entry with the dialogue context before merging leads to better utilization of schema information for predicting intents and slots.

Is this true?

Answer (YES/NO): NO